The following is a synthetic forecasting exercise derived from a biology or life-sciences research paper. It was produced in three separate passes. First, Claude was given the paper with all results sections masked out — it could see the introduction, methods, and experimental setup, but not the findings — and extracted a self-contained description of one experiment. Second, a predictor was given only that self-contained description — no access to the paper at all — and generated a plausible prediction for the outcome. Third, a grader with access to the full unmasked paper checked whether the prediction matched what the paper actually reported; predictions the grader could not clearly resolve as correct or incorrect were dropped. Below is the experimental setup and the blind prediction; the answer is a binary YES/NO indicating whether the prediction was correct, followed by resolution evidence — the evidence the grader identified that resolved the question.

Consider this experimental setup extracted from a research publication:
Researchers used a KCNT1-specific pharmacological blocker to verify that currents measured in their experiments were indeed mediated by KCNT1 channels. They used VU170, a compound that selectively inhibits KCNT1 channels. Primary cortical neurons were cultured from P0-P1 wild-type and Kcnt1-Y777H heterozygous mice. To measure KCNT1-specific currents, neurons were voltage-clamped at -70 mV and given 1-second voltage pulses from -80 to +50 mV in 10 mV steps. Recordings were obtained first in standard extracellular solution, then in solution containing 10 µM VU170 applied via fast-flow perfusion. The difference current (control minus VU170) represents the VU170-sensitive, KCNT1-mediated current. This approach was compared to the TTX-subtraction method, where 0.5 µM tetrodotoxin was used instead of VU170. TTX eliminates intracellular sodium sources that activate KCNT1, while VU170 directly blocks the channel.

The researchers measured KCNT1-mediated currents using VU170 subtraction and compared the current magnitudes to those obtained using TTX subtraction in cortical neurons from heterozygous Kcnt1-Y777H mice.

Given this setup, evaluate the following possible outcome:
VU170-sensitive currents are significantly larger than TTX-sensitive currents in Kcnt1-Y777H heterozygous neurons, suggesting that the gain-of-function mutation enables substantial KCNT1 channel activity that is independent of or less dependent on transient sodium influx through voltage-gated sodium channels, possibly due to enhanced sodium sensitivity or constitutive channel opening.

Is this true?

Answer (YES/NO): NO